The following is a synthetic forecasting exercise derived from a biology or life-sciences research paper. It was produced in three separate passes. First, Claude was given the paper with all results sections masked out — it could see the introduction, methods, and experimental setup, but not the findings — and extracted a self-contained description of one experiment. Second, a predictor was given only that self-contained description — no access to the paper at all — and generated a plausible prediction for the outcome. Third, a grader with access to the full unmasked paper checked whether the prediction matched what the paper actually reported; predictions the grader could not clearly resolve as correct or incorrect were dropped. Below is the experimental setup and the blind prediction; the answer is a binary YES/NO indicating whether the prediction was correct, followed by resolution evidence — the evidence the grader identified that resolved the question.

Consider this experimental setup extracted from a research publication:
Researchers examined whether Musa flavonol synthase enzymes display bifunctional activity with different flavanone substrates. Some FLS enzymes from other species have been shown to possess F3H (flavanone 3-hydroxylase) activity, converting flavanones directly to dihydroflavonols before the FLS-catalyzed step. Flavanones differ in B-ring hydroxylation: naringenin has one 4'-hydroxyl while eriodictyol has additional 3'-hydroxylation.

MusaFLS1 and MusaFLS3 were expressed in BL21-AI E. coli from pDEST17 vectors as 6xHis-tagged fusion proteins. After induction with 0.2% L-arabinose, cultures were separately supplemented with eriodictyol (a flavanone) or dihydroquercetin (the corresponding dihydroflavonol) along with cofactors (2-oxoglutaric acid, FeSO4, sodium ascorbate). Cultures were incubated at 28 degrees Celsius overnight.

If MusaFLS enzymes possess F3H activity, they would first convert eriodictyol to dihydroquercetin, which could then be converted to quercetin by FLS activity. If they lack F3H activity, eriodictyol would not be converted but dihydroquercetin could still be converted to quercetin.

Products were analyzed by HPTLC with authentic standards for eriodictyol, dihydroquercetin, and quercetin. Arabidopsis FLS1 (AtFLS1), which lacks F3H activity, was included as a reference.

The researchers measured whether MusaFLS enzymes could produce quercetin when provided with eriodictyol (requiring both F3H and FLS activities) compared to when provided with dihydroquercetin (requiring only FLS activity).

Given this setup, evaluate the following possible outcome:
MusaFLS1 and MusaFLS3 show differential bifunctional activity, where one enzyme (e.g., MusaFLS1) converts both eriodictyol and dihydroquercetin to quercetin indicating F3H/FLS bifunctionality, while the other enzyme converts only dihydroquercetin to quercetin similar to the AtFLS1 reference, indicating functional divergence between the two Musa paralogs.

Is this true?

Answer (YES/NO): NO